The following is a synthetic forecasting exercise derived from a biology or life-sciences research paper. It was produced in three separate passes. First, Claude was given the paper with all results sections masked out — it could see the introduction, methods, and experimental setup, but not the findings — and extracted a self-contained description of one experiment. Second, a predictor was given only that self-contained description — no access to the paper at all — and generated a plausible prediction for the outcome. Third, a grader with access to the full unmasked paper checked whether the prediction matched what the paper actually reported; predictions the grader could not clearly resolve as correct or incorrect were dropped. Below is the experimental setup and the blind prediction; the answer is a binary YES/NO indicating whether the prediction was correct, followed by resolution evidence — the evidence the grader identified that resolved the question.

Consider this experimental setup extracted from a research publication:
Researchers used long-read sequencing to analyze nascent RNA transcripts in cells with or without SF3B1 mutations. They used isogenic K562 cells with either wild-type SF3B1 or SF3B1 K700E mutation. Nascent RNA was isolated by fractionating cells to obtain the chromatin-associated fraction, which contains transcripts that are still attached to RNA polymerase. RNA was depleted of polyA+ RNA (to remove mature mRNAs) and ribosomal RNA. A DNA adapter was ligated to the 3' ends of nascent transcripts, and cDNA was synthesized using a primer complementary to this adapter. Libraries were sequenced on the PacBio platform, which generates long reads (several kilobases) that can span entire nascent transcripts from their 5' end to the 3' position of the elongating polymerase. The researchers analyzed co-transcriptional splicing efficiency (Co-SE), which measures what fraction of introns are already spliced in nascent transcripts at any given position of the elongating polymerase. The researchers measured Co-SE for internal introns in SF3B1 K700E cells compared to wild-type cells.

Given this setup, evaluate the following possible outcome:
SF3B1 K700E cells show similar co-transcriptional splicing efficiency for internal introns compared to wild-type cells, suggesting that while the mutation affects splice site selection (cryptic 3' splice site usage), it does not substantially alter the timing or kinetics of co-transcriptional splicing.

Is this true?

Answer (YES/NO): NO